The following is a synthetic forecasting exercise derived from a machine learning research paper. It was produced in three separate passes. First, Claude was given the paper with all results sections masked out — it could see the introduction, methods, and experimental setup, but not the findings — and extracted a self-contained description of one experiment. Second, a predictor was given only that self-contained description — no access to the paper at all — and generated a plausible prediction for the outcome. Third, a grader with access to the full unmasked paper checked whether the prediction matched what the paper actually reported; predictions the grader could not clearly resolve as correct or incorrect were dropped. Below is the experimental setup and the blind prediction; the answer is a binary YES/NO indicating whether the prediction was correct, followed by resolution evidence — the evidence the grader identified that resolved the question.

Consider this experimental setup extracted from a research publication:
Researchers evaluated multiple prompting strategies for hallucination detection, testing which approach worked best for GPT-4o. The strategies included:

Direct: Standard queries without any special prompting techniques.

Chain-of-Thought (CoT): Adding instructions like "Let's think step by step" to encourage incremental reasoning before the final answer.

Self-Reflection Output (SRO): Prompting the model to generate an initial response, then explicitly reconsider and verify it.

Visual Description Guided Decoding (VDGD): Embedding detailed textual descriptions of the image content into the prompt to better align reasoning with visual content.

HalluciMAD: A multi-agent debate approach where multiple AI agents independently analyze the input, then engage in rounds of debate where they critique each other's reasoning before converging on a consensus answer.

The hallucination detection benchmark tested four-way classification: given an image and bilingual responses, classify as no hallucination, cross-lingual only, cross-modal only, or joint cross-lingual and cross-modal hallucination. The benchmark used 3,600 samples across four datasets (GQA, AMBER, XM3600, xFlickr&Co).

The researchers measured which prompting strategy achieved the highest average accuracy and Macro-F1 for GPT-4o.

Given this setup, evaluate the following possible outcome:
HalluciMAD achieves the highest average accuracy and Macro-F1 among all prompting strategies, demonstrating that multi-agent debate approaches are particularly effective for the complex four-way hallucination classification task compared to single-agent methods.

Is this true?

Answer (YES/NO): YES